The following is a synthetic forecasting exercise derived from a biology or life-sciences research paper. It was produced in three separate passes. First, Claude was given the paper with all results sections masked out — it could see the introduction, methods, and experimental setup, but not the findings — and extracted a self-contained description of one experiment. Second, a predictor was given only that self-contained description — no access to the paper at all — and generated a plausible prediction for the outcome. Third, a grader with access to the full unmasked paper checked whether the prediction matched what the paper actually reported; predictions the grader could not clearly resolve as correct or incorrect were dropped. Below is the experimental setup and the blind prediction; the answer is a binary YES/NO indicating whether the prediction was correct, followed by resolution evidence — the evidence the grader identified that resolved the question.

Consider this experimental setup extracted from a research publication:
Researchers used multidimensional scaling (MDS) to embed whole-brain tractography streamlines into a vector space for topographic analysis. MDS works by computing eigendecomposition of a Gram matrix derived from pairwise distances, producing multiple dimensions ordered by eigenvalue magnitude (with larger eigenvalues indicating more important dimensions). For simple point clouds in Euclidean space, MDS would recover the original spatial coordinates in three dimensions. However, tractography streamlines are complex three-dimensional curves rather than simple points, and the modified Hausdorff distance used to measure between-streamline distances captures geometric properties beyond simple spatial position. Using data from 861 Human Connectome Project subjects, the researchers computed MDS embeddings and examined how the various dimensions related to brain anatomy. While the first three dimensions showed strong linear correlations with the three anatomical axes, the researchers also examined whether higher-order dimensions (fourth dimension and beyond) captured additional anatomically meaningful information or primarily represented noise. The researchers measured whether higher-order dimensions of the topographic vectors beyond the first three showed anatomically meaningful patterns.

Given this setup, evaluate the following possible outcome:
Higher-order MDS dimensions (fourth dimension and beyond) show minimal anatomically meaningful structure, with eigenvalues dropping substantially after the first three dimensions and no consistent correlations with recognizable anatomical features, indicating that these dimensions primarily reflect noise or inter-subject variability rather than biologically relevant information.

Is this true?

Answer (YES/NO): NO